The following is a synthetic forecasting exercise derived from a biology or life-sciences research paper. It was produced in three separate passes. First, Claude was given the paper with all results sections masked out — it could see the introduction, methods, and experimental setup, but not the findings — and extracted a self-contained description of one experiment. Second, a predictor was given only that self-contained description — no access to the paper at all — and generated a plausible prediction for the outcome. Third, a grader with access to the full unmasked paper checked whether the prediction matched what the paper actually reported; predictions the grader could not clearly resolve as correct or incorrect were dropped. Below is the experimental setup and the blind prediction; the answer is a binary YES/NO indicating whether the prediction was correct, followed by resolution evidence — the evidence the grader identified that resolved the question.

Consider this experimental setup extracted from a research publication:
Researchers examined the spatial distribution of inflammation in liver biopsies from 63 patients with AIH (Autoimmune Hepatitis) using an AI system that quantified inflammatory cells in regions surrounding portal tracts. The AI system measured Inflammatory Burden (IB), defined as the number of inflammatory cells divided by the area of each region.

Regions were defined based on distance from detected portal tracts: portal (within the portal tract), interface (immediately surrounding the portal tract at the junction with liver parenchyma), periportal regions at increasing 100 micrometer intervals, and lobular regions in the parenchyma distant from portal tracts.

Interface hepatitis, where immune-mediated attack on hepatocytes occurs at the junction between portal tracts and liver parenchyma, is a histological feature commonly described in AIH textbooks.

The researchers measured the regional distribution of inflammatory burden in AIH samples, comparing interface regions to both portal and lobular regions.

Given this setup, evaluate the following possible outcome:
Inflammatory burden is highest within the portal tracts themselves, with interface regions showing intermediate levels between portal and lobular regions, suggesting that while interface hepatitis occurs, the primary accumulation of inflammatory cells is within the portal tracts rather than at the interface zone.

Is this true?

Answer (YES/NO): YES